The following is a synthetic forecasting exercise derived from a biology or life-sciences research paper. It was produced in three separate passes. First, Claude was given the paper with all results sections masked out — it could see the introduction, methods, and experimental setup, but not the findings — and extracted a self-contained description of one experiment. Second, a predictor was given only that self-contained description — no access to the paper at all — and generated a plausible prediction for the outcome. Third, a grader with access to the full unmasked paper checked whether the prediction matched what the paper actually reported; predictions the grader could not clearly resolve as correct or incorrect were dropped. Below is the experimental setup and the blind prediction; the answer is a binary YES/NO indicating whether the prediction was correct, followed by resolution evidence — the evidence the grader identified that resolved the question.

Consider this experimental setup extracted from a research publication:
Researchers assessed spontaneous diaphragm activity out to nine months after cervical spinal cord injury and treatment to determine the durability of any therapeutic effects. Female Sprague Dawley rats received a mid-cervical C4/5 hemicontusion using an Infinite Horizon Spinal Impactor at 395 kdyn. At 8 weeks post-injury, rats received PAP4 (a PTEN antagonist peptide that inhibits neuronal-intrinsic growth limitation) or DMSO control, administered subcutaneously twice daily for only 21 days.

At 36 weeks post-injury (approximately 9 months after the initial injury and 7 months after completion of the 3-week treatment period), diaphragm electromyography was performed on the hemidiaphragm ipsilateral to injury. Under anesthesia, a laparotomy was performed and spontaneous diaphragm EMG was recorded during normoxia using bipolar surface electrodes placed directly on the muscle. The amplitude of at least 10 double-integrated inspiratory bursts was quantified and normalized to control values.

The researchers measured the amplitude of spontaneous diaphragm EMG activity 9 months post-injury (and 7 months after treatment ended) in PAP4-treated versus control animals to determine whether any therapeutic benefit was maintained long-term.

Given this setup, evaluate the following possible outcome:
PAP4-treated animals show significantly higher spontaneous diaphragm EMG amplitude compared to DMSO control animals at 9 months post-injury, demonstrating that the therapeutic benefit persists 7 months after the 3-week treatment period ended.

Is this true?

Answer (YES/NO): YES